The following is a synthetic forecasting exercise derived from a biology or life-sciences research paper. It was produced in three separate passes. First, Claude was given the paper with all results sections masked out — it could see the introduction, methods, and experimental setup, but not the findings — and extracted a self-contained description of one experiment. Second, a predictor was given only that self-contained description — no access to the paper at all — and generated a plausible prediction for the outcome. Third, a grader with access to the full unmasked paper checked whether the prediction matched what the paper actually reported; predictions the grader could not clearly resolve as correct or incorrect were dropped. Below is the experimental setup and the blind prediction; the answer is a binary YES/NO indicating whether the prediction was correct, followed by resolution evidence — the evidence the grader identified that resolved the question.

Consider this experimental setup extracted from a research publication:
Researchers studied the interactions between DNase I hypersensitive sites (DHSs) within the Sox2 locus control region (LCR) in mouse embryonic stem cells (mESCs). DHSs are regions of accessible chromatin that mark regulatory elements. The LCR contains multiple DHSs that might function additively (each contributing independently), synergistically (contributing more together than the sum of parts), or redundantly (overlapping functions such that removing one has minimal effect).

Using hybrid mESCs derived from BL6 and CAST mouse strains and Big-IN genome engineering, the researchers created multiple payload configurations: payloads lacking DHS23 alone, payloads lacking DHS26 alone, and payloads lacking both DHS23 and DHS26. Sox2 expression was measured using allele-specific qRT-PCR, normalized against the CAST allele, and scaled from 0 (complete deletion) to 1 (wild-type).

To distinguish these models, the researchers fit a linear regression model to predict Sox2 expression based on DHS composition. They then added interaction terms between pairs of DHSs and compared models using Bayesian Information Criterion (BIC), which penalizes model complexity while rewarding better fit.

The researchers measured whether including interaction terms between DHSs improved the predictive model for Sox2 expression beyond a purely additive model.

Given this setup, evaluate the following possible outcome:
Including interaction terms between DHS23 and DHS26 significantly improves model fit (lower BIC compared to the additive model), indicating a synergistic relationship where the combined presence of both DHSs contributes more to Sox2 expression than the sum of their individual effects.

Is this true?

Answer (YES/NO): YES